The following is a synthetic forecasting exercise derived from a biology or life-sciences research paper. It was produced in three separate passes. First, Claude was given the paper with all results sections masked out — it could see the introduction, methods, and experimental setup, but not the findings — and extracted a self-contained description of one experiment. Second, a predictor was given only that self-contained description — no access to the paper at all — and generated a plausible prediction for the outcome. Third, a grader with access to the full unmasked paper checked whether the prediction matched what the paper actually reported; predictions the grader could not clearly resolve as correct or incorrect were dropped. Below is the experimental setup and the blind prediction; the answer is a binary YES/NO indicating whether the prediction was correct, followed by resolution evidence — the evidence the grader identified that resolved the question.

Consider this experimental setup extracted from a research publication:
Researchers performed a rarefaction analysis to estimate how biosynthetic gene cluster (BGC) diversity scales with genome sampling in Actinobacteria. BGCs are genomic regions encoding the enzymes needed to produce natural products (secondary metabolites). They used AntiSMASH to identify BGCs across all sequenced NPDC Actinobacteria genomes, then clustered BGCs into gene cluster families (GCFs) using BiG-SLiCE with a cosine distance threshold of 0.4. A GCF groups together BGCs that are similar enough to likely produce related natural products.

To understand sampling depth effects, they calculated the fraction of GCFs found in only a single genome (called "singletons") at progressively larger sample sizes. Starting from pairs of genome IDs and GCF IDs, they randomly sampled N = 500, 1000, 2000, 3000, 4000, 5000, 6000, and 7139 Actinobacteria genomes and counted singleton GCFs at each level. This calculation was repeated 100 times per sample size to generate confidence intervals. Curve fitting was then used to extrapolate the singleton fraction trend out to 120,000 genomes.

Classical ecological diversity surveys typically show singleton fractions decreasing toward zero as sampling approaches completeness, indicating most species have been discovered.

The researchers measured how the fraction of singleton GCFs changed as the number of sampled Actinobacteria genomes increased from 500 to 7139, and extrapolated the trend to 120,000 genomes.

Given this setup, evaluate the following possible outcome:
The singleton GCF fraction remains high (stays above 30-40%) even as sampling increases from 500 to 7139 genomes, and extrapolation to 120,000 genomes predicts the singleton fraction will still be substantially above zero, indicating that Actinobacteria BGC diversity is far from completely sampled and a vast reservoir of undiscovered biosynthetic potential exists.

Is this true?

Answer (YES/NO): YES